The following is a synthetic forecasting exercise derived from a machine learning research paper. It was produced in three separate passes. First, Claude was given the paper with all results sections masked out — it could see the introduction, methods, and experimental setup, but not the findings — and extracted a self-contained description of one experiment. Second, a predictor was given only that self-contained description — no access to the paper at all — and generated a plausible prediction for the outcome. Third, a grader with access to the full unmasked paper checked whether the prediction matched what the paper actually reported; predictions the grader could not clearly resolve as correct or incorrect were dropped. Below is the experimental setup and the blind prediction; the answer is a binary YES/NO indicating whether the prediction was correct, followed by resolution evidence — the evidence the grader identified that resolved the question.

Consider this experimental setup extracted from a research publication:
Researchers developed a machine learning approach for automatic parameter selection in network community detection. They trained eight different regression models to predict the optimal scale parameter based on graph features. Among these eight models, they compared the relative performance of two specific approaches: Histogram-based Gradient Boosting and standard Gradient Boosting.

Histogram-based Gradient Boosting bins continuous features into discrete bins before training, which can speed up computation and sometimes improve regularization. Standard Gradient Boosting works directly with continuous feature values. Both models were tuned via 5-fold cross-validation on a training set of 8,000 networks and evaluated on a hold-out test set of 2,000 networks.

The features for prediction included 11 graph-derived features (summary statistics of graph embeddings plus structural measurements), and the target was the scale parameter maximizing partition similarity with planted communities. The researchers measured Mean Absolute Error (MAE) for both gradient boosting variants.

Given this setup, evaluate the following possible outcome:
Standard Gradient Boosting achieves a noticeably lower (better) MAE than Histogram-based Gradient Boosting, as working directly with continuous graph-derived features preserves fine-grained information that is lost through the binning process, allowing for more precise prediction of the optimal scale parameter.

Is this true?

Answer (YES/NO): NO